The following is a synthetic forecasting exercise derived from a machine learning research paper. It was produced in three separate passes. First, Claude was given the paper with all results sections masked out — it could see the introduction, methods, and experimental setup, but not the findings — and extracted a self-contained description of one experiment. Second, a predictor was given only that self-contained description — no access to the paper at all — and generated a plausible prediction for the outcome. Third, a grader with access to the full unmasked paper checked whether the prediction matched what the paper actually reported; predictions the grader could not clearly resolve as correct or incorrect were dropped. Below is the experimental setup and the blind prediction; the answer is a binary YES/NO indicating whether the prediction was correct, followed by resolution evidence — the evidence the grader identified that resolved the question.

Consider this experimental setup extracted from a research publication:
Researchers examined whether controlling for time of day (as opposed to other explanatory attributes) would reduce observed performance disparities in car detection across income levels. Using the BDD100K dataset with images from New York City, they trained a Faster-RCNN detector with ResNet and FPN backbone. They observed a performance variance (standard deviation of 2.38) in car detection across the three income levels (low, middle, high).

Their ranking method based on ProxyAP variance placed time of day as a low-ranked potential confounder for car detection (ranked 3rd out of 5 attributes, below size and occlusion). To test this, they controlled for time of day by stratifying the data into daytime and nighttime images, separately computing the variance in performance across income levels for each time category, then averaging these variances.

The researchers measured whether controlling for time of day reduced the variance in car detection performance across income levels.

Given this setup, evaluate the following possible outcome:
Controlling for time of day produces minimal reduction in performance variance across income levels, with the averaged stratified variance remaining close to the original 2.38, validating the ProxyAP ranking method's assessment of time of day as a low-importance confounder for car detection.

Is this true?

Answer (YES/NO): YES